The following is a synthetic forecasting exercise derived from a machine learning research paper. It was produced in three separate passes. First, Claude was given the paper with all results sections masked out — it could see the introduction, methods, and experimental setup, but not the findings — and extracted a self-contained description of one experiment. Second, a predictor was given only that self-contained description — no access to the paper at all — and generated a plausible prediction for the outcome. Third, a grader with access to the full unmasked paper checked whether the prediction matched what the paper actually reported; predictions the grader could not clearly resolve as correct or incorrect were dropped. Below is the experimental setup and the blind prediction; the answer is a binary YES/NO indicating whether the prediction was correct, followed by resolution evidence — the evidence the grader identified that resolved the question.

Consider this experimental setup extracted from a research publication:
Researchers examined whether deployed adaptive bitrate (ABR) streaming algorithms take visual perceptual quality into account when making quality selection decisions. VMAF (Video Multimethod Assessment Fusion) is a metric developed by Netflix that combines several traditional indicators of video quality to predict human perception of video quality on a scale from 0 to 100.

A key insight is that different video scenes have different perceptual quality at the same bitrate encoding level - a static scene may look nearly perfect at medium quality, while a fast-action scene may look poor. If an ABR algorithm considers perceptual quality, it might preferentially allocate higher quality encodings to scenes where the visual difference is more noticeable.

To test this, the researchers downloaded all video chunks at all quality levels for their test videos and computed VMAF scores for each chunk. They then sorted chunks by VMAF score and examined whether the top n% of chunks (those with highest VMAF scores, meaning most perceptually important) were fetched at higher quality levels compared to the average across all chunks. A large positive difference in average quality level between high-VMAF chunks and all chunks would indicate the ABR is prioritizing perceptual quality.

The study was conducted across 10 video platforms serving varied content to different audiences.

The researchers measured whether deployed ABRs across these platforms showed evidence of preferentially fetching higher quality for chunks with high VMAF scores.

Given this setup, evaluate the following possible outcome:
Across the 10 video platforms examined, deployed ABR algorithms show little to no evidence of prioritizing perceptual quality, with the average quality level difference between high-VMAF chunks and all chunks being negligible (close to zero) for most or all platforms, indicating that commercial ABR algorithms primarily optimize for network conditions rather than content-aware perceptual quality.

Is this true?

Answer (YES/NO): NO